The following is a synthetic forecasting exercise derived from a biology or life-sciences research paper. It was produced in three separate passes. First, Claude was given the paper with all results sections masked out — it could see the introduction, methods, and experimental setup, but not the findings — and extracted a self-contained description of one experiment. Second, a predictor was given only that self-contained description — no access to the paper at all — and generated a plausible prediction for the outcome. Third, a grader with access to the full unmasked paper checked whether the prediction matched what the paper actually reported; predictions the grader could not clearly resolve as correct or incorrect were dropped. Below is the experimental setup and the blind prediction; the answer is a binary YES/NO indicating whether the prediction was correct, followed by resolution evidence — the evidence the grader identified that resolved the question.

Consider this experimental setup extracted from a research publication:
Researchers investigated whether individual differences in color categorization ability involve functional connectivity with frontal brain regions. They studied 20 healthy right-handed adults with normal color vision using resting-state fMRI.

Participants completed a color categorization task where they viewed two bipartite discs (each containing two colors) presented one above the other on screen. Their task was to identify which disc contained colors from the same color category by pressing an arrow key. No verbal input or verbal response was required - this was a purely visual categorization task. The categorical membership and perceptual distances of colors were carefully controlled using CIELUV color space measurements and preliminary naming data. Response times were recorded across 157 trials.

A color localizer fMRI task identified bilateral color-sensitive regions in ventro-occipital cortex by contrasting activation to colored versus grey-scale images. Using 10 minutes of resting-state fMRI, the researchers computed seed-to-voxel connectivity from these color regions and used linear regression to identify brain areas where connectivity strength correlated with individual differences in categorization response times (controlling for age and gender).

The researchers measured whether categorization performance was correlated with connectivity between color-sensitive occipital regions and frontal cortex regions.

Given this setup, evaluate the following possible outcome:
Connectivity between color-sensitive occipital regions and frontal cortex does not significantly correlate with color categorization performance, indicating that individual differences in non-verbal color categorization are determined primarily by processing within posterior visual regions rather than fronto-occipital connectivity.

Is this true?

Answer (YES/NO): NO